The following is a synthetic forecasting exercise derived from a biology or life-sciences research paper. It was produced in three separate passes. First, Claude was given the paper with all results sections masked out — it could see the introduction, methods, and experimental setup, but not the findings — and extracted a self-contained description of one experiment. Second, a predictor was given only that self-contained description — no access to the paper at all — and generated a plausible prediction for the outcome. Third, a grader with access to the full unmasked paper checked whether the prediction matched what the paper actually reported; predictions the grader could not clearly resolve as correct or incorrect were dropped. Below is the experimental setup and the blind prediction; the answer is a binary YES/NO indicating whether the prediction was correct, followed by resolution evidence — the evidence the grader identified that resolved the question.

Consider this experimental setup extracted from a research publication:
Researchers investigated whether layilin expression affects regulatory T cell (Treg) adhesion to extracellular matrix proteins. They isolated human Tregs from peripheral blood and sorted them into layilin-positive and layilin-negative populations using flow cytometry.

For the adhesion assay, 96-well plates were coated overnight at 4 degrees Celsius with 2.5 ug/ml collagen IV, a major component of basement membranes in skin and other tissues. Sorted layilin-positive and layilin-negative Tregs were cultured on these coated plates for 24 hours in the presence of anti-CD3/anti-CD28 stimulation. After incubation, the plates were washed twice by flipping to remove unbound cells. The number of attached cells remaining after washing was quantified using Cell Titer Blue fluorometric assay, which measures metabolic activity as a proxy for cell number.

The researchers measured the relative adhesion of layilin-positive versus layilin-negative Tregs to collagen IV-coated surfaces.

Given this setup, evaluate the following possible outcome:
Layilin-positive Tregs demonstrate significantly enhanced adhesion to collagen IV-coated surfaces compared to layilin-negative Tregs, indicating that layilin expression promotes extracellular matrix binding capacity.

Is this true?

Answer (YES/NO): YES